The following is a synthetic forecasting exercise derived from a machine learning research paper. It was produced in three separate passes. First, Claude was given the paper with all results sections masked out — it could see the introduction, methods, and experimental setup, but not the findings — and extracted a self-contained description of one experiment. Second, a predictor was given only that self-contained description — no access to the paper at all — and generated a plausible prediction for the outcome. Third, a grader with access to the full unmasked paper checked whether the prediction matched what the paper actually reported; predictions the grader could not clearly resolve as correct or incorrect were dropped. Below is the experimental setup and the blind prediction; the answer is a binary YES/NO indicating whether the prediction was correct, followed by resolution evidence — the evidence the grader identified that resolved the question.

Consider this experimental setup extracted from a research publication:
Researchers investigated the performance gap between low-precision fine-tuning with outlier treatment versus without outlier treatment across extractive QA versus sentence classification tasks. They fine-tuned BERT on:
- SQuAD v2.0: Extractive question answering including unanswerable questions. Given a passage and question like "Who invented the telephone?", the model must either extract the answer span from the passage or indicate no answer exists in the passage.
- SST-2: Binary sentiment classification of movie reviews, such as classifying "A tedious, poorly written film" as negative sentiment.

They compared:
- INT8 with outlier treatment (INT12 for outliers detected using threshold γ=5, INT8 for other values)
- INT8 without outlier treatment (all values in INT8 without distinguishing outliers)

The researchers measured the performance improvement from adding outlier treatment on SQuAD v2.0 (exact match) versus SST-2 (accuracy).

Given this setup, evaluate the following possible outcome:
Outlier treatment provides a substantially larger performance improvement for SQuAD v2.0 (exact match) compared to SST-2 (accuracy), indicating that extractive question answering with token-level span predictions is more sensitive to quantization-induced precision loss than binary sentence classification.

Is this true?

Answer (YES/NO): YES